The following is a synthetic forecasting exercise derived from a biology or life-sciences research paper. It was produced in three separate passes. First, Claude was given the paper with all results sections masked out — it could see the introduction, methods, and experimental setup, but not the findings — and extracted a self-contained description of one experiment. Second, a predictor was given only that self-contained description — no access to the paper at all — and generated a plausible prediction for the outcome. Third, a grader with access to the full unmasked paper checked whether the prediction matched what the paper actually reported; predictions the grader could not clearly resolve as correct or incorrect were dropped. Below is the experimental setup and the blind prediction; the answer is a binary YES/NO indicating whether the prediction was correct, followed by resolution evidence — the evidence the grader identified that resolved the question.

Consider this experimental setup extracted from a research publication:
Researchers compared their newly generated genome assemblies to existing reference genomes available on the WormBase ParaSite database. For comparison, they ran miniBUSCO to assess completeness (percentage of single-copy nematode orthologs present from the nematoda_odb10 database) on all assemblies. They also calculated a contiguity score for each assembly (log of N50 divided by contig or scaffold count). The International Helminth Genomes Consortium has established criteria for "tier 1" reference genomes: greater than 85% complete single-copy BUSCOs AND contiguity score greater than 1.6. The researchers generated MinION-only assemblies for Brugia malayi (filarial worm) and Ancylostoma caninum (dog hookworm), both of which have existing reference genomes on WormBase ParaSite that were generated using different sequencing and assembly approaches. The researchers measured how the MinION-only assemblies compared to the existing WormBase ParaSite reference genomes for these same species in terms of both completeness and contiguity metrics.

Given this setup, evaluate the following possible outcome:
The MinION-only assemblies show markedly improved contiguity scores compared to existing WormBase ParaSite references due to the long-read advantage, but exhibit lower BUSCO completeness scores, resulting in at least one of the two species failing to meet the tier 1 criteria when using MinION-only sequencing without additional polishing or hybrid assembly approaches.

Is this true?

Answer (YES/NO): NO